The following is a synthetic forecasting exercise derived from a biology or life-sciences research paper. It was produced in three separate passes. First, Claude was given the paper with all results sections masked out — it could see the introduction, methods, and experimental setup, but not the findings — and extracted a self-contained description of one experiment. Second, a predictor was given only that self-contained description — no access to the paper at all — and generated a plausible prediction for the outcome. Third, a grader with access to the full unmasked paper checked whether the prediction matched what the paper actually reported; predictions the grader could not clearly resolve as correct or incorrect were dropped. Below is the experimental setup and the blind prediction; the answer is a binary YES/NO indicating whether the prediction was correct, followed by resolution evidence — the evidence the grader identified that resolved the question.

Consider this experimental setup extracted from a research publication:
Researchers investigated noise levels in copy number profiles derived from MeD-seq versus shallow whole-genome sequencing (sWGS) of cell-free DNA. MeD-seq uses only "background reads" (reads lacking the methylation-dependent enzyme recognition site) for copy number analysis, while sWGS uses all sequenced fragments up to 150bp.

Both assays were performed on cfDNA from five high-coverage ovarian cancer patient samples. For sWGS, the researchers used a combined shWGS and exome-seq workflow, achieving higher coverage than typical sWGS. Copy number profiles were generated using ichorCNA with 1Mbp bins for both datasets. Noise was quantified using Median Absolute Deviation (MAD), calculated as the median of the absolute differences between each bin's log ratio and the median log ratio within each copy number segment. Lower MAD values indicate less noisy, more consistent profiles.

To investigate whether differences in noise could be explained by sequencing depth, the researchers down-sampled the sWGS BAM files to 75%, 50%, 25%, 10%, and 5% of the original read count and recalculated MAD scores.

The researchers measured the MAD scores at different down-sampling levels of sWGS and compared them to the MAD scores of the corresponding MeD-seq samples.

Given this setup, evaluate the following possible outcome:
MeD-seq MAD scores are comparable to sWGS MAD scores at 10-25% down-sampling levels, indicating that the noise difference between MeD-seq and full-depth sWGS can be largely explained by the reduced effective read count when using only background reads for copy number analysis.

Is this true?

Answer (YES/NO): YES